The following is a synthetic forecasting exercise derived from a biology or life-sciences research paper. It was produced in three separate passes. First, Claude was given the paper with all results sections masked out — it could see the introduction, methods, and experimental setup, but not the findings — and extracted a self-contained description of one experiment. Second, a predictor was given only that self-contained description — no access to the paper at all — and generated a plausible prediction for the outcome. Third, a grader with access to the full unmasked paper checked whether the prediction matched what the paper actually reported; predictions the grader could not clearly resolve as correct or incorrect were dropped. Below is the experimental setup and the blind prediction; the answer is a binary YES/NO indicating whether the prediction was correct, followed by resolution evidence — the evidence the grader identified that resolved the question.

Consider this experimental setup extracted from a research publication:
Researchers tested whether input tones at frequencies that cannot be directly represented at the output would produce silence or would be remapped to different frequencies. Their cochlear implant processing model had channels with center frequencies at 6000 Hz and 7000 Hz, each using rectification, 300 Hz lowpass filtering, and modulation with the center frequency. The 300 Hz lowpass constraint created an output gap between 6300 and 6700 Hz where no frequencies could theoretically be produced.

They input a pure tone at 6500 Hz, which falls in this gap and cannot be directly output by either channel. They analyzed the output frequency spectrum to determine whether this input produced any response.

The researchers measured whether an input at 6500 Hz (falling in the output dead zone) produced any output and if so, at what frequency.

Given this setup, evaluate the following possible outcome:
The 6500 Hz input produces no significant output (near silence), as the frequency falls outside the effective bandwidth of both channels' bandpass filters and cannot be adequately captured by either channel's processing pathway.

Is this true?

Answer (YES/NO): NO